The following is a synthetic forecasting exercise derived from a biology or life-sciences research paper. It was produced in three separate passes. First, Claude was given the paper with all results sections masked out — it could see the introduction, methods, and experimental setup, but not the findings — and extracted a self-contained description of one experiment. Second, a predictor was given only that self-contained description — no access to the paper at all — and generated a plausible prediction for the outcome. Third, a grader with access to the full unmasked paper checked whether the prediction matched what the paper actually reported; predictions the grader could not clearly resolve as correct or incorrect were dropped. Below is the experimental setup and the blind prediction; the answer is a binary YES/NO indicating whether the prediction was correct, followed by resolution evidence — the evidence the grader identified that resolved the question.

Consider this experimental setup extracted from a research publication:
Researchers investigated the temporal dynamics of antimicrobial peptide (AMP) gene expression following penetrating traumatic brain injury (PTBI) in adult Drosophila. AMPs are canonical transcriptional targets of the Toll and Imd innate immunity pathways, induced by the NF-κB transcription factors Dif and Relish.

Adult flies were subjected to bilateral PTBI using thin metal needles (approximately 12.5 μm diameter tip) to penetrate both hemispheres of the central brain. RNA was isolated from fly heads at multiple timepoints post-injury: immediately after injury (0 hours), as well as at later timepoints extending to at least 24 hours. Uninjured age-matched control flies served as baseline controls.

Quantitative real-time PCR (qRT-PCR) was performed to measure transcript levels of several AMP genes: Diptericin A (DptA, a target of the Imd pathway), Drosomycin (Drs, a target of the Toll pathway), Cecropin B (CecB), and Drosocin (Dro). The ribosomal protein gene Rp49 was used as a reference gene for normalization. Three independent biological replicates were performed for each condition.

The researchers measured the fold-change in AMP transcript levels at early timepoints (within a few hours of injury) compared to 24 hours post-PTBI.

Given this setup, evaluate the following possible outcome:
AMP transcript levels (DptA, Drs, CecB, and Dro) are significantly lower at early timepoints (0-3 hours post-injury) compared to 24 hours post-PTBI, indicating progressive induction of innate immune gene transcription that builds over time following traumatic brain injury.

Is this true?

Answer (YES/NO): NO